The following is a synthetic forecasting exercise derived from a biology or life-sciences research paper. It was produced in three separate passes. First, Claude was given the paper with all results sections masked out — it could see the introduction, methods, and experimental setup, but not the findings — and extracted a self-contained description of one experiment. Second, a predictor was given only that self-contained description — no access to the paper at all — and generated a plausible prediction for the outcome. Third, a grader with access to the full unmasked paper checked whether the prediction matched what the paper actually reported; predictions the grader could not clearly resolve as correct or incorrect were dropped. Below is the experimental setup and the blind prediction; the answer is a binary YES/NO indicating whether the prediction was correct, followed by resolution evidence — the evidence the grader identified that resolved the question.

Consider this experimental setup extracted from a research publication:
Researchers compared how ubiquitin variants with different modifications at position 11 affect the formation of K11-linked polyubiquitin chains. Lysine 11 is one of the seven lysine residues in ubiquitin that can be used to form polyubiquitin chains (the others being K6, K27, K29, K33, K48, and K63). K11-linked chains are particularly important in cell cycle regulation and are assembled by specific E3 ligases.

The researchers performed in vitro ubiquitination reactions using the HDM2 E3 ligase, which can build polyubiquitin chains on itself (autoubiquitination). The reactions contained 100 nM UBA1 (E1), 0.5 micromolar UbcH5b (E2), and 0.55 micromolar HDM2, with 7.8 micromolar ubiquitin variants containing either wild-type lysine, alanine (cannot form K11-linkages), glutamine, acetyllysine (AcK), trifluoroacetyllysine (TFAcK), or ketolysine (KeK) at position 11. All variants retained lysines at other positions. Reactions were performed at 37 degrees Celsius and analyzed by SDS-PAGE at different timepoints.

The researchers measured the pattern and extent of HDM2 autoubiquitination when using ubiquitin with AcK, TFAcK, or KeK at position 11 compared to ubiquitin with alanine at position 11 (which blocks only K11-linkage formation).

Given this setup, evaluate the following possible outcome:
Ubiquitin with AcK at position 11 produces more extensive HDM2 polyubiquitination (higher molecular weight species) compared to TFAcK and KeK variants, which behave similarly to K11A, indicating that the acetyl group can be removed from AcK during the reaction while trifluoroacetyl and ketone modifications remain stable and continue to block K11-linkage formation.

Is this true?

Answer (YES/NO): NO